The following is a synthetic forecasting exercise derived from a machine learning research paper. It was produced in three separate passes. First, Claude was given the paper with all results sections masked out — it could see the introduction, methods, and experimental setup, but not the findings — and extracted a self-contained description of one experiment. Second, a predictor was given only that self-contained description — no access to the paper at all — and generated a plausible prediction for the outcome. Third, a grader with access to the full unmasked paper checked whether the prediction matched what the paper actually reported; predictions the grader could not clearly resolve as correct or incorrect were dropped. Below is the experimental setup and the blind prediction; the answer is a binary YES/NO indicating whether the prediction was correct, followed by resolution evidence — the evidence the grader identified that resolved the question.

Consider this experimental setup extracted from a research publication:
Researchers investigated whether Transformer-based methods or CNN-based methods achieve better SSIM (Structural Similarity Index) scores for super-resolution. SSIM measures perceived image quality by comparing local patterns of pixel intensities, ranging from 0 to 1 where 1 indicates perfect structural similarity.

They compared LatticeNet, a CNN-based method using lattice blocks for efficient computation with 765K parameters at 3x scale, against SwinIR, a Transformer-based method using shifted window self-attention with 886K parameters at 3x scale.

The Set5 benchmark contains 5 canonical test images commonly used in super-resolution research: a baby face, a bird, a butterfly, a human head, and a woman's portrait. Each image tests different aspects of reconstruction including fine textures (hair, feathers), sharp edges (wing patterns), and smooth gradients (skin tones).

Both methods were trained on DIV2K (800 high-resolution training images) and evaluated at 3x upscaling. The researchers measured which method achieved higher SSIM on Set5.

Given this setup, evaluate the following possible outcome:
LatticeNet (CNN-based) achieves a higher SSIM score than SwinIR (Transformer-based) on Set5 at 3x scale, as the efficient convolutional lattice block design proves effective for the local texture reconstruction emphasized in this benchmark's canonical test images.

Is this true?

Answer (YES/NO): NO